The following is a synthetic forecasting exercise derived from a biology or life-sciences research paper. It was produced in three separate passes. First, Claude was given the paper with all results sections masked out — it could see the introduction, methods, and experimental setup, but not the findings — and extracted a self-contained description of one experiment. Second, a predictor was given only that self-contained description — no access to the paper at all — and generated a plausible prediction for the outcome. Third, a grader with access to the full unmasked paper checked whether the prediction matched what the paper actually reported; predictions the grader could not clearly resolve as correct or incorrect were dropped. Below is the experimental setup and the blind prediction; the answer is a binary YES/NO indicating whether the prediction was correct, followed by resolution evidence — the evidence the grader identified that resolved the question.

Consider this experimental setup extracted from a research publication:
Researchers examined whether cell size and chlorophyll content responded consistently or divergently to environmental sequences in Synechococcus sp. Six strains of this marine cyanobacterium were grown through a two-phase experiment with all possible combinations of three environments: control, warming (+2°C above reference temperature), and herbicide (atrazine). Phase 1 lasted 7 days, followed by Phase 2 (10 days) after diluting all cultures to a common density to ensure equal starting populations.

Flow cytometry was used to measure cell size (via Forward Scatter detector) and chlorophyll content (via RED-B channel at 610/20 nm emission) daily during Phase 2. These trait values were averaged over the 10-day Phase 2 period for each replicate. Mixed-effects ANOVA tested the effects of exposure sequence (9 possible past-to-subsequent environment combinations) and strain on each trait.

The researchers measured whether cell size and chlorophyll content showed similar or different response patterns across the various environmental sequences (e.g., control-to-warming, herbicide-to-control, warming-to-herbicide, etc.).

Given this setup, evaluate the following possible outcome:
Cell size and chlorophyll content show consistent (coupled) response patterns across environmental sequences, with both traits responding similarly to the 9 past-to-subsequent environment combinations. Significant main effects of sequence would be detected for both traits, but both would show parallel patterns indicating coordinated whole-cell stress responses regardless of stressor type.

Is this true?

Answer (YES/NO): NO